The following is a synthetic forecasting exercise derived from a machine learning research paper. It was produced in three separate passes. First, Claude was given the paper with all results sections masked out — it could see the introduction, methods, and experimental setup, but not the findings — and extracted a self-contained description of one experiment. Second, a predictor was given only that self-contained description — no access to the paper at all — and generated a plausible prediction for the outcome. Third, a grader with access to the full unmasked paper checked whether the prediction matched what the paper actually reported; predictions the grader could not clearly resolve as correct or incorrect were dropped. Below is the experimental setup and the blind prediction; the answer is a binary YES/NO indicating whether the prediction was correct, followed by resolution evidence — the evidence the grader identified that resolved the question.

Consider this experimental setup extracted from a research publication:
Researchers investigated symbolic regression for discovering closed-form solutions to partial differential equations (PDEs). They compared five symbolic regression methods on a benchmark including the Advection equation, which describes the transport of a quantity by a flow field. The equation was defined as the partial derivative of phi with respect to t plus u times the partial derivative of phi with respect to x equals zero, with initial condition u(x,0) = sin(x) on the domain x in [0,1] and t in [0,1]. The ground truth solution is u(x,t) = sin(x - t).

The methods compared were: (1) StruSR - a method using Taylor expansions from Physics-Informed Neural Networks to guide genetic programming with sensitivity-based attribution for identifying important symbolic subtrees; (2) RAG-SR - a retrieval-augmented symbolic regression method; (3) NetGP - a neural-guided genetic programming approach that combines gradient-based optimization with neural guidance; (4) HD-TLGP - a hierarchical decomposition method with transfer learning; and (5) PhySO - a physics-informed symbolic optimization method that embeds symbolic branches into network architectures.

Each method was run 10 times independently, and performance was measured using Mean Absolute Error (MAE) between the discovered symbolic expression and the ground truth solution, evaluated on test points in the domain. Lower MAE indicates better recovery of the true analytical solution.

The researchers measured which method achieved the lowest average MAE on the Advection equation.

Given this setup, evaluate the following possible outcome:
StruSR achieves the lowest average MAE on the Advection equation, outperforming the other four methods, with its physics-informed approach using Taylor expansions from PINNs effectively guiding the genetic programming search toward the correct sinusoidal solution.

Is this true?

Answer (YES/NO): NO